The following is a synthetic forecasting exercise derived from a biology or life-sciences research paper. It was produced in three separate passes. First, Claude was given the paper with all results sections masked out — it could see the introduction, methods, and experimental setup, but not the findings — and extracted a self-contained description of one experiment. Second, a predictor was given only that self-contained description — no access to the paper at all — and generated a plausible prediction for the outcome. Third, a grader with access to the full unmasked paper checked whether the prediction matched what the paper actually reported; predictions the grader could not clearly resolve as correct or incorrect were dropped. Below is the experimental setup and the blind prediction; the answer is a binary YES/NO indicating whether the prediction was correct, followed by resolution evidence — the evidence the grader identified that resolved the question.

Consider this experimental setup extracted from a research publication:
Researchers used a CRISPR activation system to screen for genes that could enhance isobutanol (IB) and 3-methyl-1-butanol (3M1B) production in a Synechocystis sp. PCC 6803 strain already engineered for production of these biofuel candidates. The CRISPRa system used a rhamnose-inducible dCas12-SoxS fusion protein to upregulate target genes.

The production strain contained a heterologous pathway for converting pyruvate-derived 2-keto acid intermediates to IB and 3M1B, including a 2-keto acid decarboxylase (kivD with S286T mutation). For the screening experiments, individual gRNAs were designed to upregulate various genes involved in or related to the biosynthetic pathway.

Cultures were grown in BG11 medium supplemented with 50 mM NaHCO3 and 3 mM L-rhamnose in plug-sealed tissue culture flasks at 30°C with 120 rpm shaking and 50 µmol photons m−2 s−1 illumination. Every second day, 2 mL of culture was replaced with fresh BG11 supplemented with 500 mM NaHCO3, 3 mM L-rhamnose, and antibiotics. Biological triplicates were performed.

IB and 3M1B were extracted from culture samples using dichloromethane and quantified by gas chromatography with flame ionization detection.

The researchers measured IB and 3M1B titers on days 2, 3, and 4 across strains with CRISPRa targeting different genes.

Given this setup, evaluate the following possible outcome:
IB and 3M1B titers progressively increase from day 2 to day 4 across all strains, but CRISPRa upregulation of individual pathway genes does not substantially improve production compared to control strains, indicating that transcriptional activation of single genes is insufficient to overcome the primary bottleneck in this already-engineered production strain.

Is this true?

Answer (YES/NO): NO